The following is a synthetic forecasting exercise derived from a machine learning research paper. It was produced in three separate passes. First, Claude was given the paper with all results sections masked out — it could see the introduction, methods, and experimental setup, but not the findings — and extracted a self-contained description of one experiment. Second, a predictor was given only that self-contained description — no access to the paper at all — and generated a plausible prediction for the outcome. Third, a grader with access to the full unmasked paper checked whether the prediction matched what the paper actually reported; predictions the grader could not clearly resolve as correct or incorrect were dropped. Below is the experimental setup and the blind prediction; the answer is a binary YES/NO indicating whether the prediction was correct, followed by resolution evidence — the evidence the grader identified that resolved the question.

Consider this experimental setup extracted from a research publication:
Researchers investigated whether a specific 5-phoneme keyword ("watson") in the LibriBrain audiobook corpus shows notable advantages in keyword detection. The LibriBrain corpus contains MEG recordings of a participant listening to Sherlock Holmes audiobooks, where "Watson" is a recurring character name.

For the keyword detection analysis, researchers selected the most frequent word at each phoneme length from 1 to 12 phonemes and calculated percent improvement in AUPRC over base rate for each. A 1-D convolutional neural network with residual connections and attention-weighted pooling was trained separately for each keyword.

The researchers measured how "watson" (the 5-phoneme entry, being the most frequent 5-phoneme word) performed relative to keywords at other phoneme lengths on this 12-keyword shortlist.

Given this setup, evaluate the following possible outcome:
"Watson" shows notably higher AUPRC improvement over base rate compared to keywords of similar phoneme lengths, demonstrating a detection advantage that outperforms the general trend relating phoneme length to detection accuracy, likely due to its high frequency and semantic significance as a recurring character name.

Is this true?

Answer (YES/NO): NO